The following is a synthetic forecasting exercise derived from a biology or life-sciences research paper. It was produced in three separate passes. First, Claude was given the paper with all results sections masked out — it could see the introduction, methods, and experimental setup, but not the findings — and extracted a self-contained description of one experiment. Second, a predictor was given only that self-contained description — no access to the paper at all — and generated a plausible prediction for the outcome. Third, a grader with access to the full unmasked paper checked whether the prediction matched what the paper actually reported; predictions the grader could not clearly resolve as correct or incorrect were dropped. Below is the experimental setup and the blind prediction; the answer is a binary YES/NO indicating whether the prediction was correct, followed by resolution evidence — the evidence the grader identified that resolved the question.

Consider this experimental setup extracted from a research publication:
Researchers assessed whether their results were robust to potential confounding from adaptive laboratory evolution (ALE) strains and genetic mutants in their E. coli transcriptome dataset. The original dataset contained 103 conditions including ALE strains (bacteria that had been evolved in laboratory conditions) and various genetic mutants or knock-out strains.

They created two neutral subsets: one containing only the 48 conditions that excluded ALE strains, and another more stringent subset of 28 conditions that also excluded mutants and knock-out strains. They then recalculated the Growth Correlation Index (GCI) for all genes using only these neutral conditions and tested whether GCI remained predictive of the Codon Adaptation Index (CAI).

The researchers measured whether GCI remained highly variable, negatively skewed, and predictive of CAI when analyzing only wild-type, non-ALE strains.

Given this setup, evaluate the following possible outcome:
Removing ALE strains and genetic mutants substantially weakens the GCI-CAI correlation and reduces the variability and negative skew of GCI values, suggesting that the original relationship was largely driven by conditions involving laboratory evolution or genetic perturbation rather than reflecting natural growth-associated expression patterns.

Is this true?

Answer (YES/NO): NO